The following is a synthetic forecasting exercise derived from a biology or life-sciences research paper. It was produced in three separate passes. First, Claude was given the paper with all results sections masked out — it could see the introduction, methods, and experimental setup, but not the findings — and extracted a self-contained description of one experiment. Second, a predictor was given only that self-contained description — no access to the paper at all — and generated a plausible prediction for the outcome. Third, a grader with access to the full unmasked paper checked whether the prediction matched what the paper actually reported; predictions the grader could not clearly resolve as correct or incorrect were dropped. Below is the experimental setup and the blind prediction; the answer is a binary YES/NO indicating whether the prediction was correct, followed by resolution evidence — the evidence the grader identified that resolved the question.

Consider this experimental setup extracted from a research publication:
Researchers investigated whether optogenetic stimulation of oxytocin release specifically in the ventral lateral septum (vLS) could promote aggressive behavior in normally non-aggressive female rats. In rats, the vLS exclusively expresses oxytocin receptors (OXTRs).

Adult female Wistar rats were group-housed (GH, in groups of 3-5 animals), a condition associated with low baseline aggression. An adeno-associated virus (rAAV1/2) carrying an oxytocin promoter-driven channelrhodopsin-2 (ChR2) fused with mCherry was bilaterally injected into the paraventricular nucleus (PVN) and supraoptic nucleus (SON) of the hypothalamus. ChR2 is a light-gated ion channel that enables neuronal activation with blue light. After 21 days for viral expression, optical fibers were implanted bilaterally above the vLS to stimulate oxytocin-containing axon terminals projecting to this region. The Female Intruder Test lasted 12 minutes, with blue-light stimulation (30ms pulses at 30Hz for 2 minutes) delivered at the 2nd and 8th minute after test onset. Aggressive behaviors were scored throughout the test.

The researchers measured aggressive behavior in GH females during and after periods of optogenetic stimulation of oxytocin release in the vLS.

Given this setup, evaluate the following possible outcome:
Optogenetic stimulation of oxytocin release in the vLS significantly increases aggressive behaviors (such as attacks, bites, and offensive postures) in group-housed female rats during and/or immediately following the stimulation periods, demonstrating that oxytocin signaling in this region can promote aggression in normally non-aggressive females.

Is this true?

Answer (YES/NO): NO